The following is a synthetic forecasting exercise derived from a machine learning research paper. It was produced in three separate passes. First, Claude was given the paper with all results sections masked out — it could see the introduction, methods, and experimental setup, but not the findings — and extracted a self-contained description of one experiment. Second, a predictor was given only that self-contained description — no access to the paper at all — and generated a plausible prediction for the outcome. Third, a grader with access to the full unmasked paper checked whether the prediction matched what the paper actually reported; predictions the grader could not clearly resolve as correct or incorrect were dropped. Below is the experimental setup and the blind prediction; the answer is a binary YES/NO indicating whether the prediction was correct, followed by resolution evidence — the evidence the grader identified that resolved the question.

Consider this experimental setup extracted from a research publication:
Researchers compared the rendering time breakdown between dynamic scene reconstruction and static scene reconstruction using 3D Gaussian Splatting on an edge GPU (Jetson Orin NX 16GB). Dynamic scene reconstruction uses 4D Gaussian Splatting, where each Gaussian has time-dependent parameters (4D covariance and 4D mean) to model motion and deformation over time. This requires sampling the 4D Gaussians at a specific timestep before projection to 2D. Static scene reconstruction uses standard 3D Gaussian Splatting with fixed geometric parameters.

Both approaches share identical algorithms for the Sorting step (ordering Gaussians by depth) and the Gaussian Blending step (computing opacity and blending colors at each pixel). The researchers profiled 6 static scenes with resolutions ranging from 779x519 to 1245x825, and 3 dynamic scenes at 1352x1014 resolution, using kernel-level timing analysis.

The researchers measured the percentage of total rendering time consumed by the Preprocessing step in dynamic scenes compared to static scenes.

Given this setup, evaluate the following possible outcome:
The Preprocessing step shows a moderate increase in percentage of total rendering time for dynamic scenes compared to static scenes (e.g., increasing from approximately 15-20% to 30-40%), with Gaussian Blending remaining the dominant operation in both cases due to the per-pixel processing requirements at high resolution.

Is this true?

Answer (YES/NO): NO